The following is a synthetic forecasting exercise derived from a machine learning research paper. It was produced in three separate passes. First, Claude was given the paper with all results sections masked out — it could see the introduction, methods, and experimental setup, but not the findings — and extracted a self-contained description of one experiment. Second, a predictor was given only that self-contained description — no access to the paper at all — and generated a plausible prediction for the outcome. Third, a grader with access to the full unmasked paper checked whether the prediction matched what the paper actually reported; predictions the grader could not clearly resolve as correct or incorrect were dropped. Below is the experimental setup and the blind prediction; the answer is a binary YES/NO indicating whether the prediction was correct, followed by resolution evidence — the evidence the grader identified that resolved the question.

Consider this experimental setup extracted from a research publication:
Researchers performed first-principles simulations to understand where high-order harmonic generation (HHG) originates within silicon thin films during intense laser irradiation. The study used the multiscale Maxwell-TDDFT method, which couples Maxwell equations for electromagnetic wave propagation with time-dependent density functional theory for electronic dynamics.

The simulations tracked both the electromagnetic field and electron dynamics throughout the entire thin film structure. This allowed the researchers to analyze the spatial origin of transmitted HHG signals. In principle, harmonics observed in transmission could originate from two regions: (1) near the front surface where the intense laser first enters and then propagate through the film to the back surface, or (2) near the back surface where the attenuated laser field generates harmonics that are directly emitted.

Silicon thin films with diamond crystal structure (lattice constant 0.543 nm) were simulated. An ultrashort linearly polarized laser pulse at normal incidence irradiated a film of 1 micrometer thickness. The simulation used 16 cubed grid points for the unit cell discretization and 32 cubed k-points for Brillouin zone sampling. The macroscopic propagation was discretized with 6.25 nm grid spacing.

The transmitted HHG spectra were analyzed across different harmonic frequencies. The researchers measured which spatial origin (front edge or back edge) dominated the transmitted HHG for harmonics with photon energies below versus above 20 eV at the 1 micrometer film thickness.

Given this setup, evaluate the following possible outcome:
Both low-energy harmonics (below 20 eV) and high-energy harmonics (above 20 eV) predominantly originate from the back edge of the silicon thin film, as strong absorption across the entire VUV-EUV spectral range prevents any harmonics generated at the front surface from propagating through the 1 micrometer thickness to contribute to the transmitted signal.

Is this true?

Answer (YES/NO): NO